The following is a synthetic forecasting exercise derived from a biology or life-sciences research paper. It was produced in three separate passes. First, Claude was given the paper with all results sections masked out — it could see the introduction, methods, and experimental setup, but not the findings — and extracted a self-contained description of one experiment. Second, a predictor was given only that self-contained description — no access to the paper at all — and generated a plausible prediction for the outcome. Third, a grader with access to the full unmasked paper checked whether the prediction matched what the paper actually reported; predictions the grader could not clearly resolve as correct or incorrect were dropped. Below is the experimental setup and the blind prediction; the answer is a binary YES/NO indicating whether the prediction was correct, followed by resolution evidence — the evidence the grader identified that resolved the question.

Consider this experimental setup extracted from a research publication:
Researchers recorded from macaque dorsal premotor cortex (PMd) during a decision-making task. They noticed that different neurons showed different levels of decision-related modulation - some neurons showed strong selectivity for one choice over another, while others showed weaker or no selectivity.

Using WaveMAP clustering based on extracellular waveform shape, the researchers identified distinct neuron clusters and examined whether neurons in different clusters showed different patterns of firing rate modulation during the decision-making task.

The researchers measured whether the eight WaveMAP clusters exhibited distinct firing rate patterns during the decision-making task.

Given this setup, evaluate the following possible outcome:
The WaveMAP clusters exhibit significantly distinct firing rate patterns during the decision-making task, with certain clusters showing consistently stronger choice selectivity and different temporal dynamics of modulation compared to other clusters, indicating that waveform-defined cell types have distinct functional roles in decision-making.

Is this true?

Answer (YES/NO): YES